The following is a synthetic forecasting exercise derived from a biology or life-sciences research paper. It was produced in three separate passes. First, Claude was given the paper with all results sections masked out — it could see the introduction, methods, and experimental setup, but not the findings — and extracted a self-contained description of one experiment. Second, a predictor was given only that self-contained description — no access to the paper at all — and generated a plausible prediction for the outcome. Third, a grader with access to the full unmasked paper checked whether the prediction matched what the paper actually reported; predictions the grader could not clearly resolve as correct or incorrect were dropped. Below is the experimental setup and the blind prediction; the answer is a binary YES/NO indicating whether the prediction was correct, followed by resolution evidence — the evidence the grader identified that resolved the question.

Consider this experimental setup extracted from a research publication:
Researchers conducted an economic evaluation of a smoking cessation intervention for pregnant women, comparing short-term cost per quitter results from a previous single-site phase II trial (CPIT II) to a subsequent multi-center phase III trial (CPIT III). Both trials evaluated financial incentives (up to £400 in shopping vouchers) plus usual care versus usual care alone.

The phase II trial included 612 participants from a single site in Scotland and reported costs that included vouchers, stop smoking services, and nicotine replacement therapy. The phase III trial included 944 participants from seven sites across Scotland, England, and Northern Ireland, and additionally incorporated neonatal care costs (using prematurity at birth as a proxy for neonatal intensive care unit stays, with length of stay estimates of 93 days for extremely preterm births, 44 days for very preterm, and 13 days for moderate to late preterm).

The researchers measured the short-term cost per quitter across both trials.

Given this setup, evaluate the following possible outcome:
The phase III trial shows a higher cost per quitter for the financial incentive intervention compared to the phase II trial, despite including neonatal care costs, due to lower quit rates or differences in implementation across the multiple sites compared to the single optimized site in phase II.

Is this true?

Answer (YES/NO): NO